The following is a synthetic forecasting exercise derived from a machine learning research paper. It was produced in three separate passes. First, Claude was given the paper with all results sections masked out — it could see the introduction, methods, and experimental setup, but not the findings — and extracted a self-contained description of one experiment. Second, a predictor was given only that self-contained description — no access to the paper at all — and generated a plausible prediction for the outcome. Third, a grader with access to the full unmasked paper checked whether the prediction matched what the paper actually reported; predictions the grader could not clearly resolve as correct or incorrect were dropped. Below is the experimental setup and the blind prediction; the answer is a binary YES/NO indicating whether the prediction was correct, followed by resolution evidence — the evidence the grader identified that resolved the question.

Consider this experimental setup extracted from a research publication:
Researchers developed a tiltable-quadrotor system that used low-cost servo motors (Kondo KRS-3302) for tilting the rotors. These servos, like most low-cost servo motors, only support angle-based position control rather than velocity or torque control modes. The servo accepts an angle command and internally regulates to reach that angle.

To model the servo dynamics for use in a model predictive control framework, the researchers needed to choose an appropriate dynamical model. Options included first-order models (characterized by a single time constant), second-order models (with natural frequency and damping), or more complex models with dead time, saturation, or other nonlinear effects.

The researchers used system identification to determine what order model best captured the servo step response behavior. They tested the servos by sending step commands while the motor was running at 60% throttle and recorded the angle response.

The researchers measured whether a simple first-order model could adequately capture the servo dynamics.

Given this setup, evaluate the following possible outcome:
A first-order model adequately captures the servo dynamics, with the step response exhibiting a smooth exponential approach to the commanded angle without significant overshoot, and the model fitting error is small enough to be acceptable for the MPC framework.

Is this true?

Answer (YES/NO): YES